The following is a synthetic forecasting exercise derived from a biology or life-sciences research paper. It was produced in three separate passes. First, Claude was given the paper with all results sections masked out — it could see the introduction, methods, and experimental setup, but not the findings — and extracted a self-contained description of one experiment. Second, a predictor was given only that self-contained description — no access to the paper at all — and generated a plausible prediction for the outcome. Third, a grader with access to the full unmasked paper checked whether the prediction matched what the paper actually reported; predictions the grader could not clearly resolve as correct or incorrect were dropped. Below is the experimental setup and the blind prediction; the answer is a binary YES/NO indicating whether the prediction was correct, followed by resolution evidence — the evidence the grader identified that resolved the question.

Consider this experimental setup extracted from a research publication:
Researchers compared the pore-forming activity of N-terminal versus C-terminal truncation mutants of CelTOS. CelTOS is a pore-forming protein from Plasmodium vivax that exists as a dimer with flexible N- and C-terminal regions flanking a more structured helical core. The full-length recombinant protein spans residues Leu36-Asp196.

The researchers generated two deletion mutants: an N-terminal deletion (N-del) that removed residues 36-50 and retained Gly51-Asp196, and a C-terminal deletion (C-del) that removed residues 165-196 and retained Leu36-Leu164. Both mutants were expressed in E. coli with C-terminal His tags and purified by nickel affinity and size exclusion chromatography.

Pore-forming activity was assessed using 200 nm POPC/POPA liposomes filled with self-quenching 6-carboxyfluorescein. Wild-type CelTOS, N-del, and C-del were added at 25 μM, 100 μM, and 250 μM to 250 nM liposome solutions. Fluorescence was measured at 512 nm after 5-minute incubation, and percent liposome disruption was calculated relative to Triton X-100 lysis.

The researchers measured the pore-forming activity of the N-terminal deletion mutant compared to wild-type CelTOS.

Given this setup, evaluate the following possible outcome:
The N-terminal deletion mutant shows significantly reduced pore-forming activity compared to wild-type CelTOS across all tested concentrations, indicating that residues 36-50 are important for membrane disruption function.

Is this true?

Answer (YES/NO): NO